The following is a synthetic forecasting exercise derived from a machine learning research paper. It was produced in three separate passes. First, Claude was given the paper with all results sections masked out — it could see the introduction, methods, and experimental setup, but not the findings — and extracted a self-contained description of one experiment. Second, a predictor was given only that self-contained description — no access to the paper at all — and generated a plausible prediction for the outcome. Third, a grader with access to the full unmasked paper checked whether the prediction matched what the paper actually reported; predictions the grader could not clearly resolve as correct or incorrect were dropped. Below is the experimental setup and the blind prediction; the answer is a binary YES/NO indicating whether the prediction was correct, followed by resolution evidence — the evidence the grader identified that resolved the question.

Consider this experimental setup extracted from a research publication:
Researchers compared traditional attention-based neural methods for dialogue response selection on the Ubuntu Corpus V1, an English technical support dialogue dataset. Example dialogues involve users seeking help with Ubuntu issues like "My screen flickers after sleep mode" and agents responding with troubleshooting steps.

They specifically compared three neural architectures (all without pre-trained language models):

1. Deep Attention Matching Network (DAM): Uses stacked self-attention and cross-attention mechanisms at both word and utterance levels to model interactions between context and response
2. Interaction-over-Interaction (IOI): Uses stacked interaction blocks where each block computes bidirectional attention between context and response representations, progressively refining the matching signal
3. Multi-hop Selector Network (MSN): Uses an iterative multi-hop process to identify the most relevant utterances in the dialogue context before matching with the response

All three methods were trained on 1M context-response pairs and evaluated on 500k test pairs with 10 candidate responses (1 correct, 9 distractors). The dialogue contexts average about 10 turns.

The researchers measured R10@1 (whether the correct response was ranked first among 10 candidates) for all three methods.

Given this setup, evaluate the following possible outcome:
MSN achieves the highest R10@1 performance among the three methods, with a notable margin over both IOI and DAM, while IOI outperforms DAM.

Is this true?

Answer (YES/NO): NO